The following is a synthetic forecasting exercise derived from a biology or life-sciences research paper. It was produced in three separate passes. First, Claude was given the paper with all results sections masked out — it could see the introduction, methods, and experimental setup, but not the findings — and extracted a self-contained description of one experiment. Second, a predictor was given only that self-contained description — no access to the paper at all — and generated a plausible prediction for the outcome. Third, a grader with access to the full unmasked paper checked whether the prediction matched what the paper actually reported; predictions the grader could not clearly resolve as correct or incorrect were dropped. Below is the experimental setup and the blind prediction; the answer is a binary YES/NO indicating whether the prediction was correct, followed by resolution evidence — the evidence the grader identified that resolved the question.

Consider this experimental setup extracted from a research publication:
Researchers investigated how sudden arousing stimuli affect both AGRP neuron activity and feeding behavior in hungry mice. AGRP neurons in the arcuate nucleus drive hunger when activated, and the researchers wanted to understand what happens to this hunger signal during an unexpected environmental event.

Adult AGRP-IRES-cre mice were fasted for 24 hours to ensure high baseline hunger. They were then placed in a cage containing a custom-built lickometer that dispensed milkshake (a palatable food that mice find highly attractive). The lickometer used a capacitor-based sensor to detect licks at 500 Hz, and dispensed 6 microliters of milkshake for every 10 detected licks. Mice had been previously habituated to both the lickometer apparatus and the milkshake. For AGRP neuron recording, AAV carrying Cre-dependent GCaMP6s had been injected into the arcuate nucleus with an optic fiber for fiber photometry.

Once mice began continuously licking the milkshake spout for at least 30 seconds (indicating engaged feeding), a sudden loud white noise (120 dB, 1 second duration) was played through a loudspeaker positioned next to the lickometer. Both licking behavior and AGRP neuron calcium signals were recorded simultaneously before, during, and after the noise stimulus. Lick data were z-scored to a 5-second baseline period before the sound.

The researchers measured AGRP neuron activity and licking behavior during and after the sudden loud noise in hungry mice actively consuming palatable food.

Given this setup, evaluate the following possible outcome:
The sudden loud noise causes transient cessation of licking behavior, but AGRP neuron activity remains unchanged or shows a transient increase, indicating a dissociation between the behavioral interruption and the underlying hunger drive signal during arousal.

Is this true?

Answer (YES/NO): NO